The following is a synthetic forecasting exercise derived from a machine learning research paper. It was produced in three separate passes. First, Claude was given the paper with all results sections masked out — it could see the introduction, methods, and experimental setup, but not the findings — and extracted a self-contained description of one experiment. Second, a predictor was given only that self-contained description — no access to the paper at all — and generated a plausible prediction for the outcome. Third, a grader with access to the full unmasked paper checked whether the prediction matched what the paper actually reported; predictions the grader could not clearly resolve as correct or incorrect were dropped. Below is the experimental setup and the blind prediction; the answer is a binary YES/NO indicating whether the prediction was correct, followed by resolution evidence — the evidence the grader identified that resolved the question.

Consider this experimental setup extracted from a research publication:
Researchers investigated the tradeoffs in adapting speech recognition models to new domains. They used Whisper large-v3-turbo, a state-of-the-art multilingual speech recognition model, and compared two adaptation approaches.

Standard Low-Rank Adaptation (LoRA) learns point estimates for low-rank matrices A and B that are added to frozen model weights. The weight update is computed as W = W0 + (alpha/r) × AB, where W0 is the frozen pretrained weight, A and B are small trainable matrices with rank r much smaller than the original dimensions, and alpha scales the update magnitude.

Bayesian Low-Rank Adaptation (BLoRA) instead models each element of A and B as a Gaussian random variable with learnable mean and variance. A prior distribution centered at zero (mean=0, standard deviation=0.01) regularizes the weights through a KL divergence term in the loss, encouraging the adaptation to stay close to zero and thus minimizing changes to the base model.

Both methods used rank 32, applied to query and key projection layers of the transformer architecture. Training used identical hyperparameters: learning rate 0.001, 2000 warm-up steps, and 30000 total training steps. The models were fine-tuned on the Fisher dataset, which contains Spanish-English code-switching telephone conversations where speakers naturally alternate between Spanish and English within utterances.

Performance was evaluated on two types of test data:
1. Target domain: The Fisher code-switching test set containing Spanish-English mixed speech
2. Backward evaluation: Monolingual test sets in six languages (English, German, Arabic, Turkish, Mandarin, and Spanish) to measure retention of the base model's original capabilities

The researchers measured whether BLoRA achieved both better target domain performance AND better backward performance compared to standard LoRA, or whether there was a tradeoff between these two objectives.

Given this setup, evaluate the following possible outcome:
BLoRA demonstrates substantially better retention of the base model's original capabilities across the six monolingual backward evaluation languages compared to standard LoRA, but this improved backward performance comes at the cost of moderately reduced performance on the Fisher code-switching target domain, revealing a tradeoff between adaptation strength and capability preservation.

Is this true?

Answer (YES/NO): NO